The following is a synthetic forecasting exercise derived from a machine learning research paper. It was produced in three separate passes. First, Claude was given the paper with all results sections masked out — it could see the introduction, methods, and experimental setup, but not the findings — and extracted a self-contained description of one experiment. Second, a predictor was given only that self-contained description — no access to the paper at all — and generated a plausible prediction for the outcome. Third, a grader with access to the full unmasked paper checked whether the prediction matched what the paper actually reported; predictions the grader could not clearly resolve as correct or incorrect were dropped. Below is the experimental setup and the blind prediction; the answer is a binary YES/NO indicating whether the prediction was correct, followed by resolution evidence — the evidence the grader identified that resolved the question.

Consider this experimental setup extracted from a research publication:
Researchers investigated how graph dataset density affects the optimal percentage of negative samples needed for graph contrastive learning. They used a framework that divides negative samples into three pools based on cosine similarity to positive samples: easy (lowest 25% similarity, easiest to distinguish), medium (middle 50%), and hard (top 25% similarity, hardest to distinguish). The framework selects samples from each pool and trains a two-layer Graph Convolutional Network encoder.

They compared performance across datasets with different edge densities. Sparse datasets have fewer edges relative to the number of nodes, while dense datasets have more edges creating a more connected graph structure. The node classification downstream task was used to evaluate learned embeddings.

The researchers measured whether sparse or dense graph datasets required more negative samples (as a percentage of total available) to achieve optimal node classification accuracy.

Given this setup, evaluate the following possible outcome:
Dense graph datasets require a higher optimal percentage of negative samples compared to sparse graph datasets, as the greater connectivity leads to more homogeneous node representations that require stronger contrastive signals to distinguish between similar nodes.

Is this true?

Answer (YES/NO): NO